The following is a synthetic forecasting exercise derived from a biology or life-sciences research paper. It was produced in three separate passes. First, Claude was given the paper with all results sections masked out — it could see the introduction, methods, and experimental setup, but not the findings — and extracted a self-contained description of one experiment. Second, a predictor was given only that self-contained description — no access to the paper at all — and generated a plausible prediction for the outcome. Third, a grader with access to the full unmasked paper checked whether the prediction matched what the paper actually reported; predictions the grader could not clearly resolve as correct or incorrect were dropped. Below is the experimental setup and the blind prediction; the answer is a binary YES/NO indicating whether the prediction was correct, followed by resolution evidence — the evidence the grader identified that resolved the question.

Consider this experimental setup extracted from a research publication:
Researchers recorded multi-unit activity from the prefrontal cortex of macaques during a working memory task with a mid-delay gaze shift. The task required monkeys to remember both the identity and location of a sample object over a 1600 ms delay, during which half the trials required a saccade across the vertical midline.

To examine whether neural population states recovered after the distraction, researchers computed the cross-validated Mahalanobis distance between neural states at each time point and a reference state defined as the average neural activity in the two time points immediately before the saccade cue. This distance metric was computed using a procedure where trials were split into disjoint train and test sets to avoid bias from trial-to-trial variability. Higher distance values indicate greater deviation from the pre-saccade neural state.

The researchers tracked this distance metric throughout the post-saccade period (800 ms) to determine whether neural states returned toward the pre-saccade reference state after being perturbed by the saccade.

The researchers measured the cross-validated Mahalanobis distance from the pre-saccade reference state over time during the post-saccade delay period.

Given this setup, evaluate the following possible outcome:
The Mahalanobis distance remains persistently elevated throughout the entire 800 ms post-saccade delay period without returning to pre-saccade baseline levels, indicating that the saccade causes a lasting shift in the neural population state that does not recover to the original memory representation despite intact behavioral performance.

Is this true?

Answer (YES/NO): NO